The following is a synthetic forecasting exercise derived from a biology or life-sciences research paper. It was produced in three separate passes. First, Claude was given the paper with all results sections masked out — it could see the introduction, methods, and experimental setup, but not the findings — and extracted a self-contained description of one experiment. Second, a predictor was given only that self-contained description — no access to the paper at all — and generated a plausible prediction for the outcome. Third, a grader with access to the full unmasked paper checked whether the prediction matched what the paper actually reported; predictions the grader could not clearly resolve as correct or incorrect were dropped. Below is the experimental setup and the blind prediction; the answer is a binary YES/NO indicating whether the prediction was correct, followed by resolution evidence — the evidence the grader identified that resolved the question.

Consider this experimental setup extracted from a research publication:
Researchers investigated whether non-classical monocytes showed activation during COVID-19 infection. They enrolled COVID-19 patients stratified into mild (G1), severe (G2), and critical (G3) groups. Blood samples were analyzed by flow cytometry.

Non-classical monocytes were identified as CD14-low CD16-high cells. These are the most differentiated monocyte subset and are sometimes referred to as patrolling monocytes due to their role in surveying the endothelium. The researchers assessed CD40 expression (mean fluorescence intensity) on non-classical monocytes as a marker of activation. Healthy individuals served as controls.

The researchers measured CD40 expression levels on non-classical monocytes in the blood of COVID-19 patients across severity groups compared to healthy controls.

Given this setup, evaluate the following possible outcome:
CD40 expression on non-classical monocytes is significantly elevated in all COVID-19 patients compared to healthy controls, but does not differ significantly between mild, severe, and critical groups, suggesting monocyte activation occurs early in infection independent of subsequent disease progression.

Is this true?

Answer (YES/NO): NO